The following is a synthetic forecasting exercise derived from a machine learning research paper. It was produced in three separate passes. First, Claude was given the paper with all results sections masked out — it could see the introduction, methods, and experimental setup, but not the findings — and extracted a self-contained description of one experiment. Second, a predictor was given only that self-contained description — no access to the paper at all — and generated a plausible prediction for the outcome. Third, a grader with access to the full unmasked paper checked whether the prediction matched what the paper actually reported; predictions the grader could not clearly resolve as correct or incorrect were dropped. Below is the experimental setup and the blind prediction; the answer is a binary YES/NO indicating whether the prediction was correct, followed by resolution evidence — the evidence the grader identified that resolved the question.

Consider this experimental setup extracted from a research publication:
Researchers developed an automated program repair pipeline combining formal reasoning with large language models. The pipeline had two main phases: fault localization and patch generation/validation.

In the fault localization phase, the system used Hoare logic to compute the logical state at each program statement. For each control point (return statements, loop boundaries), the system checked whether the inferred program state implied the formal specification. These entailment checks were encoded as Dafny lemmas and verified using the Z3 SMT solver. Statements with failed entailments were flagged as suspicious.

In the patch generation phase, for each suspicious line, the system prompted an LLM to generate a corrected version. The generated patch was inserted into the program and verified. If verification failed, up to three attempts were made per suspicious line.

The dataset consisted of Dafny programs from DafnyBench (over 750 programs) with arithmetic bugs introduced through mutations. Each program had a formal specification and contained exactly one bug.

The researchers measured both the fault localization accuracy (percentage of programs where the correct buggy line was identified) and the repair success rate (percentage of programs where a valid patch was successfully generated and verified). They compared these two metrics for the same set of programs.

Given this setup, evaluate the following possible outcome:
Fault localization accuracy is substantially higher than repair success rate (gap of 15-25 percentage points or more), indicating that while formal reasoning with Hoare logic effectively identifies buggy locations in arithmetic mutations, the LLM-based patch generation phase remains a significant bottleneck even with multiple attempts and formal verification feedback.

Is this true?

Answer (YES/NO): YES